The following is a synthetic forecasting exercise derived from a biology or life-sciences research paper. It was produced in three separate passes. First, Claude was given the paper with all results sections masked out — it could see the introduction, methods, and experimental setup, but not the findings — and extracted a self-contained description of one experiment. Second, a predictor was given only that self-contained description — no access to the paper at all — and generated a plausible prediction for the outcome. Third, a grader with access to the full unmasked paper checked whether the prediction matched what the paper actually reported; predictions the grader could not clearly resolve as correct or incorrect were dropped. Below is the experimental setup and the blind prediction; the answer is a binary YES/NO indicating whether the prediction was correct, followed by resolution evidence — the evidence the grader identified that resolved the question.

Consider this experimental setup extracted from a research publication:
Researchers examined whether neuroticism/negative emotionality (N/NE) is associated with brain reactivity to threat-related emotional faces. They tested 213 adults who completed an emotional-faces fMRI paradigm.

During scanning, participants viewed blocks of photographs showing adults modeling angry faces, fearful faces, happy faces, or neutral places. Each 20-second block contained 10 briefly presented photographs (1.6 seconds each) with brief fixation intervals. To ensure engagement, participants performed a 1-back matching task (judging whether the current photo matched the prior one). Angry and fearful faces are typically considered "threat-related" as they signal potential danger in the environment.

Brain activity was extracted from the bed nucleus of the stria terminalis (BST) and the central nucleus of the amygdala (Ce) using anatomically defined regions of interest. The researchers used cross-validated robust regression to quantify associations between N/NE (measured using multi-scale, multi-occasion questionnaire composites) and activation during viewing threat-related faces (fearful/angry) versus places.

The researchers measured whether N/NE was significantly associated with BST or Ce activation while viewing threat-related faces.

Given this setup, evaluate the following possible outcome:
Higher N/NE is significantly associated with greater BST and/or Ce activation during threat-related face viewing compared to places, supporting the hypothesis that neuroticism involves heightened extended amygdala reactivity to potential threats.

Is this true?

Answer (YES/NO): NO